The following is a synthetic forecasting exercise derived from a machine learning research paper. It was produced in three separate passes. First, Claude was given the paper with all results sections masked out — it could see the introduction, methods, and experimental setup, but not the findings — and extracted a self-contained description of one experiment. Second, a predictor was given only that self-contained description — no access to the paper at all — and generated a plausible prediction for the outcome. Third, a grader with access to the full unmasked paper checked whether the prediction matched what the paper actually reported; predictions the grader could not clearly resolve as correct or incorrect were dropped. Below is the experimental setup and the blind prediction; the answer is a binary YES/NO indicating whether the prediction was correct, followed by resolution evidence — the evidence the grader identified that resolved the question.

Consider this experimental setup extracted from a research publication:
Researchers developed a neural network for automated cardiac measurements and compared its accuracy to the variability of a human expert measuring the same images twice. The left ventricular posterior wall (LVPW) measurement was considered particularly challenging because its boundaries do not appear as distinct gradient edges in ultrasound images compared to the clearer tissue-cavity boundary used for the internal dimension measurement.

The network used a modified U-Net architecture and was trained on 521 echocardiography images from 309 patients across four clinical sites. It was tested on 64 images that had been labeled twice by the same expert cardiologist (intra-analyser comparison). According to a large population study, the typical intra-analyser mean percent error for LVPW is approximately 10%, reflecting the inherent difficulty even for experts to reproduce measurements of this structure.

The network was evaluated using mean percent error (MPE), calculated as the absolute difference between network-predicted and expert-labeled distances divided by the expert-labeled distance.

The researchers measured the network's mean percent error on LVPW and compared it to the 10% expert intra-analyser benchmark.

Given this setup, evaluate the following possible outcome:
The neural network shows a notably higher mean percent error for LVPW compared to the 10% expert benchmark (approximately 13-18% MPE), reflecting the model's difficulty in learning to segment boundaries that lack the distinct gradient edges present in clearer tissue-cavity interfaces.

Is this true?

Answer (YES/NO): NO